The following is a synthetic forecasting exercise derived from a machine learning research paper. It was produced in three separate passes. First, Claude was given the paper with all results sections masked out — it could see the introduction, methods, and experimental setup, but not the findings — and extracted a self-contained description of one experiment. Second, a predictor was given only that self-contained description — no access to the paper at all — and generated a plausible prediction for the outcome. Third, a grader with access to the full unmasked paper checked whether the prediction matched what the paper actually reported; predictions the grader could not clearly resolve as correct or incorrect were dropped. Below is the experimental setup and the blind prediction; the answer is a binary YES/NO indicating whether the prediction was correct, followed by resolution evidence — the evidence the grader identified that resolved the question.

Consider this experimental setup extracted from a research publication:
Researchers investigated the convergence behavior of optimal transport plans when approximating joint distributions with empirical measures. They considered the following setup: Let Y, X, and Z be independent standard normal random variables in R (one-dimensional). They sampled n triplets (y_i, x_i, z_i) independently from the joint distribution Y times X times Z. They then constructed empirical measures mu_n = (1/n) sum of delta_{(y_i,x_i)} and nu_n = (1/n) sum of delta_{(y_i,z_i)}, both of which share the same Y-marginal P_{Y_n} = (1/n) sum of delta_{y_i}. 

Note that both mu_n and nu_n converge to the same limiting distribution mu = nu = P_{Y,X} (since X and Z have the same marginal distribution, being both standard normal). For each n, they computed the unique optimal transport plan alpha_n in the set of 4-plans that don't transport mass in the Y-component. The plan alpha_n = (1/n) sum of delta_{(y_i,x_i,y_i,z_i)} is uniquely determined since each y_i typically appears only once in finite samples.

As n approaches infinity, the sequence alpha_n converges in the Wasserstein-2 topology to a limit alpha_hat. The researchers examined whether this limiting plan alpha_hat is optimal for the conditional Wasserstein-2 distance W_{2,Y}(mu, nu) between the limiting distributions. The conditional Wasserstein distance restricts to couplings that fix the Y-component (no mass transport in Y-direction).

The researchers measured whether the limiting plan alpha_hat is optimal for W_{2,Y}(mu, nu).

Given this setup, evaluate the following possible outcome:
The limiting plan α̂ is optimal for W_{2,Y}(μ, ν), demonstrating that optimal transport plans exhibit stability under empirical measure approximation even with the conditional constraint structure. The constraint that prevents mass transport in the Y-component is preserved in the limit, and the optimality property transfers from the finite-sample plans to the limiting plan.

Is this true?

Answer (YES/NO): NO